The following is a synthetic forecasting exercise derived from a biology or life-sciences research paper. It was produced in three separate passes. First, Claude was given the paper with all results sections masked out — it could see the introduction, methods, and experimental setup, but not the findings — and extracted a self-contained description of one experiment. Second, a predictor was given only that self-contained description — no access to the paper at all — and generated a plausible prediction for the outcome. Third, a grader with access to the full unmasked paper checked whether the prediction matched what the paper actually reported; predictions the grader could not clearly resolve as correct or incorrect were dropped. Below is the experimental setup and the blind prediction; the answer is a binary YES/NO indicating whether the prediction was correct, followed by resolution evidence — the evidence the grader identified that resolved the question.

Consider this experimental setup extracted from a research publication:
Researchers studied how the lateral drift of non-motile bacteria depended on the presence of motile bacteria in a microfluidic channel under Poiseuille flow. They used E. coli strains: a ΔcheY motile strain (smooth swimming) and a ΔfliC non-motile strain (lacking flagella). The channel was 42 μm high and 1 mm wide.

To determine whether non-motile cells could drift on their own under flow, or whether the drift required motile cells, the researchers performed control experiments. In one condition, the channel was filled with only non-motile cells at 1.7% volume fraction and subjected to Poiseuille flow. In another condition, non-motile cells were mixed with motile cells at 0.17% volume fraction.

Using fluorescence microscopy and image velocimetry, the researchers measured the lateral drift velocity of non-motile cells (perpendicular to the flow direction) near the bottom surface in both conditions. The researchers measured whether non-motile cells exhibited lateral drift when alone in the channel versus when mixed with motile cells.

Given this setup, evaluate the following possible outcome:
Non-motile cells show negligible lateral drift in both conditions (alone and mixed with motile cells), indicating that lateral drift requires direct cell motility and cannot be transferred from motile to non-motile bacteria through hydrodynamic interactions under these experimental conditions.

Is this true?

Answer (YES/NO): NO